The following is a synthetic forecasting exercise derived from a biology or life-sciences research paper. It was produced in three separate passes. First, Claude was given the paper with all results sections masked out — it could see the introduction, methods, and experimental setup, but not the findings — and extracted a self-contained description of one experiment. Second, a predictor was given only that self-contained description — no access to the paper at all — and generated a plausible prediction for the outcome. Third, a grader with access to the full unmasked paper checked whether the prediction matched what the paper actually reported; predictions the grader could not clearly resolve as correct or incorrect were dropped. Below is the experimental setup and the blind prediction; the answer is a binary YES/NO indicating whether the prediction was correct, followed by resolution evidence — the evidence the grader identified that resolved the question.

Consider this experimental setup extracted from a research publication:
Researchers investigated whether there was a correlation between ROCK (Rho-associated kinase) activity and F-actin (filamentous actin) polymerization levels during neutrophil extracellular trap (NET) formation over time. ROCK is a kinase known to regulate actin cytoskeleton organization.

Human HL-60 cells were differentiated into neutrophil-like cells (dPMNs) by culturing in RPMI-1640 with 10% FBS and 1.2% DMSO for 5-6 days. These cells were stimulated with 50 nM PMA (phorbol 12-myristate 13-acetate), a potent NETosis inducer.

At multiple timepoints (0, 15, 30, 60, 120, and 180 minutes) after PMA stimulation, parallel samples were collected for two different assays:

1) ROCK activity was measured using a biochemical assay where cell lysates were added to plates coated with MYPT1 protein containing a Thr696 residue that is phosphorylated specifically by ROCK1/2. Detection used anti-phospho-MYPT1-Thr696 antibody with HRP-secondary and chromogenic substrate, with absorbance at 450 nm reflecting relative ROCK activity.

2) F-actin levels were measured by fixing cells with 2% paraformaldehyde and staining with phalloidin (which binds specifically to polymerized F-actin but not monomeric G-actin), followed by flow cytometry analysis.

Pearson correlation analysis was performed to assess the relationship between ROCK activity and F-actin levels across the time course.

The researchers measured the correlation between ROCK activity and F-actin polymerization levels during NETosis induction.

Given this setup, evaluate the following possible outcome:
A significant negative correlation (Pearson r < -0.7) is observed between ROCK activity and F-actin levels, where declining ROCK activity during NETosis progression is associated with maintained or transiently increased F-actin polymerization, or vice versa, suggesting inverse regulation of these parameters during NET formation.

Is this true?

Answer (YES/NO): NO